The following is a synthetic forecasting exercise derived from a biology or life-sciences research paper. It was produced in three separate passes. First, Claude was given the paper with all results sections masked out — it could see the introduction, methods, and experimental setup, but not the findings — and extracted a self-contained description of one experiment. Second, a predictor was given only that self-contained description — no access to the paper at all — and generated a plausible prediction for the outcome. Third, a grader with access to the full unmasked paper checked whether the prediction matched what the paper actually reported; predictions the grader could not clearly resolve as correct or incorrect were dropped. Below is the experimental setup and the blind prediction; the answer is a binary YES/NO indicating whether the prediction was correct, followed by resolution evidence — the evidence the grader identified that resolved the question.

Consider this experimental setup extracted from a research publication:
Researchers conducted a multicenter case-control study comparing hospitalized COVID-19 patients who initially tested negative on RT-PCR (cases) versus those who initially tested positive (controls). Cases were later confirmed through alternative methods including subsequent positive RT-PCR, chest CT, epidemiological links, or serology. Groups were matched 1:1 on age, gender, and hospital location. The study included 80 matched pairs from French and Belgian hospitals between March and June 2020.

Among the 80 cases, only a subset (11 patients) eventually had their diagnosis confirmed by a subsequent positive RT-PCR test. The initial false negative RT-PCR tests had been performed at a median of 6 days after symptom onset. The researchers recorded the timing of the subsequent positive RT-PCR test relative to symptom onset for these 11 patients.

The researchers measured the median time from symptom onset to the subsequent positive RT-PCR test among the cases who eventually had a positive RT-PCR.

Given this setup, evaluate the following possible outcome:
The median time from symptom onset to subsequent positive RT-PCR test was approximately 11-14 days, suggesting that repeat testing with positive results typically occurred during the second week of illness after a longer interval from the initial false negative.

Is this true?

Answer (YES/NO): YES